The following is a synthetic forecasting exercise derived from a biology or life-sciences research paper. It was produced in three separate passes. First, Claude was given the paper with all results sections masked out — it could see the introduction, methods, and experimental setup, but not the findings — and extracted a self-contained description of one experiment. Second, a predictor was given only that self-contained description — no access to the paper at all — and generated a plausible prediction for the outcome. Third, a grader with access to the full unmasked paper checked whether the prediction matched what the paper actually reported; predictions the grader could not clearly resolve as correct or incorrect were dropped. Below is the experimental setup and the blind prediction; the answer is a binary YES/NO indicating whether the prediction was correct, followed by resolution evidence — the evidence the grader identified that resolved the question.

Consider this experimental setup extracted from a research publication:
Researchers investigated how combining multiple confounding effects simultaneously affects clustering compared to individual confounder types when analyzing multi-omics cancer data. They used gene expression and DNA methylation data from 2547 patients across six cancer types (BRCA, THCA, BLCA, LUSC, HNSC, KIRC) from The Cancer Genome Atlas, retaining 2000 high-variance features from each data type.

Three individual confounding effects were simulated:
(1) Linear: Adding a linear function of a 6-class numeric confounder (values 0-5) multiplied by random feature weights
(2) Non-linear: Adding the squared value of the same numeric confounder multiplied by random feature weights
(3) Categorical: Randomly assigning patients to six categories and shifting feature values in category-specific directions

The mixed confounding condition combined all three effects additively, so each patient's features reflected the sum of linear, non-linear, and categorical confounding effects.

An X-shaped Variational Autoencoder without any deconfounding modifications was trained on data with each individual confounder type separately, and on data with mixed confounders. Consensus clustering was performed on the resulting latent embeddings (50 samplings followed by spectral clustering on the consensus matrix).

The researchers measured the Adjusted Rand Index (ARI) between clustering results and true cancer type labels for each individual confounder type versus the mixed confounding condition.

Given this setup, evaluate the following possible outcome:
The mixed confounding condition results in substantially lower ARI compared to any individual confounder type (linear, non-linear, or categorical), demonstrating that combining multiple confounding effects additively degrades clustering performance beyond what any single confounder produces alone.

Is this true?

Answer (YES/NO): NO